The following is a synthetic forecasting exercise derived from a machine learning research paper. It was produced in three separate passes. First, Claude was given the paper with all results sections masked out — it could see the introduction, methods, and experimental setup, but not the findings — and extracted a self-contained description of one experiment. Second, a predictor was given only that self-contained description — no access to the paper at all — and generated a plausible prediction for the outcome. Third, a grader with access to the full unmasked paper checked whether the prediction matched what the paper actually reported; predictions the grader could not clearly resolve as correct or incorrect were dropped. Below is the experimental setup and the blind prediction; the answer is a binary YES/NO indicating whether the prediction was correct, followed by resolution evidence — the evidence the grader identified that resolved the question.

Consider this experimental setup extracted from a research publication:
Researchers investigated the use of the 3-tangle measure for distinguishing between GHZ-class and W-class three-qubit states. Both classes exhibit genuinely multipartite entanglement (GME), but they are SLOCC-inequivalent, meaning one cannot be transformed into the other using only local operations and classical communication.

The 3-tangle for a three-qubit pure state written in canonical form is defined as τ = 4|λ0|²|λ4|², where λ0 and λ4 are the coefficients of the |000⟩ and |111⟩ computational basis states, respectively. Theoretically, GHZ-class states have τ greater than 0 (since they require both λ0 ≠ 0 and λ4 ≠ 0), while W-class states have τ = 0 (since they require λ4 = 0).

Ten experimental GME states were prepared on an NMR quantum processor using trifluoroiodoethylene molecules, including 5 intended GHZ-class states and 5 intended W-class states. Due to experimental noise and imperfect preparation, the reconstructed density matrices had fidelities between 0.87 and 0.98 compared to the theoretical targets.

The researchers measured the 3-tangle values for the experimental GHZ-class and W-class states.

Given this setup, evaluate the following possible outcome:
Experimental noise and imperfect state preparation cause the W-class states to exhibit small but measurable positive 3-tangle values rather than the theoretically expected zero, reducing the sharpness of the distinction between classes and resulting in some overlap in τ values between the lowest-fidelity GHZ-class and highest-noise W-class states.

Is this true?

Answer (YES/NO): NO